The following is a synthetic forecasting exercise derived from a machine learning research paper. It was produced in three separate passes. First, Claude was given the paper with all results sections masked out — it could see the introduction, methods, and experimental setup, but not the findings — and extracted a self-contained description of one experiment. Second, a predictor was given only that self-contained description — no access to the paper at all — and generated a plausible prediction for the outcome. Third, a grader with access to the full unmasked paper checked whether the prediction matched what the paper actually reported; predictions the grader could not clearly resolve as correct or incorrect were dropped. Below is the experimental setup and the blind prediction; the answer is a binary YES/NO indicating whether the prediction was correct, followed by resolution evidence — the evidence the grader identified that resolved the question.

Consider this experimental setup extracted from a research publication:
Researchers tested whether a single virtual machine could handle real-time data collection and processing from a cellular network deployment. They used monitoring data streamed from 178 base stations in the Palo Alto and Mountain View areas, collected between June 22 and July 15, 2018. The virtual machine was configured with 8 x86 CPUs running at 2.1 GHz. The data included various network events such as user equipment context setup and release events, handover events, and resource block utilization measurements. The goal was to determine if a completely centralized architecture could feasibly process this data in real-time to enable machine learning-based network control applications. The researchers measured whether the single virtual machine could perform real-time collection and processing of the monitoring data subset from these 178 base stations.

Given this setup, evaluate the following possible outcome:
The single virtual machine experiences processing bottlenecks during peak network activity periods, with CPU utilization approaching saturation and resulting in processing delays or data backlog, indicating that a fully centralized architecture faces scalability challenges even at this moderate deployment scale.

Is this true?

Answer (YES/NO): NO